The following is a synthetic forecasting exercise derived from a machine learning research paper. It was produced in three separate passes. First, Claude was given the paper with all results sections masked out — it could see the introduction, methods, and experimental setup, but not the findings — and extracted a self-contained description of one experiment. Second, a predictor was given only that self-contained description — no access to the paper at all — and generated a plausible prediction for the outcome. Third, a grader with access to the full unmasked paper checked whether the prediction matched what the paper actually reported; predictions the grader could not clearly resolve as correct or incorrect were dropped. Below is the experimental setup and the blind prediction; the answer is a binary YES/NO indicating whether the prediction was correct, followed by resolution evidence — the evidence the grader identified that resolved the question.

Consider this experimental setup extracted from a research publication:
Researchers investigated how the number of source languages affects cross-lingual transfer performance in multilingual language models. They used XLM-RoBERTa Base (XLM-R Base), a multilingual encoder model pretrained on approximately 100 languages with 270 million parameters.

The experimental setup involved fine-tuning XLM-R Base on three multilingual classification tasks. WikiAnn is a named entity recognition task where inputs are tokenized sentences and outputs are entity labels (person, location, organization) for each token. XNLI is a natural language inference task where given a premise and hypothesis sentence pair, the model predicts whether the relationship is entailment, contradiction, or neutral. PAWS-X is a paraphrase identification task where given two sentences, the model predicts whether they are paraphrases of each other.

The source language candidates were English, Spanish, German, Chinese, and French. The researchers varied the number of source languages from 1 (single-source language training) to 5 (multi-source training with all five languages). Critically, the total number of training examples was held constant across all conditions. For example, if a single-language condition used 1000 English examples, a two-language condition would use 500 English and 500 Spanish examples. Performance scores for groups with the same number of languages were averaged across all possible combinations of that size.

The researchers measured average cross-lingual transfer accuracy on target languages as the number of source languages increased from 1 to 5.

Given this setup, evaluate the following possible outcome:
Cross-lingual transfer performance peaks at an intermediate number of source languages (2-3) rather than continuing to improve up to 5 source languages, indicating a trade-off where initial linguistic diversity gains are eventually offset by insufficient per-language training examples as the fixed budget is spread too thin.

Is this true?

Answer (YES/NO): YES